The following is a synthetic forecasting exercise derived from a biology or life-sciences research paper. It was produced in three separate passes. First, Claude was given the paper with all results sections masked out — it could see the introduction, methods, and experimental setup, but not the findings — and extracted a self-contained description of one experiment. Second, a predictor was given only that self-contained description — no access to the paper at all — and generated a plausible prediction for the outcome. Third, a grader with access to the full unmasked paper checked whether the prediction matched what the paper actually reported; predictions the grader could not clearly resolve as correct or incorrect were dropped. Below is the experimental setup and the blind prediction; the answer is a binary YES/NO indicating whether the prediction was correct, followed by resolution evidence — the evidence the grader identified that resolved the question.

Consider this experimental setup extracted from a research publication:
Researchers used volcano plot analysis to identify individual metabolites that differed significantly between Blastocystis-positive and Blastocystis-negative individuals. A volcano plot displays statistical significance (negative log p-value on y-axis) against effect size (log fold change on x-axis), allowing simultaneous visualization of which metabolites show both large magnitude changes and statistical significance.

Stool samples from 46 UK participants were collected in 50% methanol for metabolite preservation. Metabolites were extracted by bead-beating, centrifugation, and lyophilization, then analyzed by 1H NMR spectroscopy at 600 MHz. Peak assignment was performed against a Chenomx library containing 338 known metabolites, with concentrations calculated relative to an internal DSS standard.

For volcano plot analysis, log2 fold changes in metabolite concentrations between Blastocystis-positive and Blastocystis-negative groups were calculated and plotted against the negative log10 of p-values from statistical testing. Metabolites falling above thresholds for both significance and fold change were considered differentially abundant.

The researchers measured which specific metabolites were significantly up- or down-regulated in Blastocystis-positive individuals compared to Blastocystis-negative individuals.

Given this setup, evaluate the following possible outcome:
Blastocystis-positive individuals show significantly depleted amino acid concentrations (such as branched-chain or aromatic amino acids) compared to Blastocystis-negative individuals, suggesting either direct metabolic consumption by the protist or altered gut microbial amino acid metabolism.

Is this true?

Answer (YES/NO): YES